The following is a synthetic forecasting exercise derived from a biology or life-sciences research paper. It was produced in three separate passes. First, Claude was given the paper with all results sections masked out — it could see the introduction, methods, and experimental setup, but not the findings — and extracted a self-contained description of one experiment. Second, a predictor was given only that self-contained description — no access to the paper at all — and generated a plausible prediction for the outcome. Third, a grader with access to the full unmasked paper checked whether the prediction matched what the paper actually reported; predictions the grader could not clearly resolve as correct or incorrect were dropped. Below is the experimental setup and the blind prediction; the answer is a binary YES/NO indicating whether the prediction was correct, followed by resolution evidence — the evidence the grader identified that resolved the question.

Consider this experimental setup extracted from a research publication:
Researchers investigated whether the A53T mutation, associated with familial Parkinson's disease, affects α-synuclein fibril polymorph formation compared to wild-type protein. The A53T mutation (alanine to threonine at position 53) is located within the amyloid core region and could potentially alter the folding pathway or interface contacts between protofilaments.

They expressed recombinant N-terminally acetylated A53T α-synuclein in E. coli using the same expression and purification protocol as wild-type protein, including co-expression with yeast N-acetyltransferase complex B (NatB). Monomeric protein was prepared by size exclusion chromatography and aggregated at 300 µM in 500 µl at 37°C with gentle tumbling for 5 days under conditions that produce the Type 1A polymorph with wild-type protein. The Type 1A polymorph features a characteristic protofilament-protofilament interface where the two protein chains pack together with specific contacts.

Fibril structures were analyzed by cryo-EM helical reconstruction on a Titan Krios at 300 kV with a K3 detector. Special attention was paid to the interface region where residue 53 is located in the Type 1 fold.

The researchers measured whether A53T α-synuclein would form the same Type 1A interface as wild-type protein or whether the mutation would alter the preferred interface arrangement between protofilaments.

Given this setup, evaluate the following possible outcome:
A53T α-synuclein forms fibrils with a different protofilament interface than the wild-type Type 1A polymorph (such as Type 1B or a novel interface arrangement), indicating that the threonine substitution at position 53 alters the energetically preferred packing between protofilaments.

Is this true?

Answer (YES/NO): YES